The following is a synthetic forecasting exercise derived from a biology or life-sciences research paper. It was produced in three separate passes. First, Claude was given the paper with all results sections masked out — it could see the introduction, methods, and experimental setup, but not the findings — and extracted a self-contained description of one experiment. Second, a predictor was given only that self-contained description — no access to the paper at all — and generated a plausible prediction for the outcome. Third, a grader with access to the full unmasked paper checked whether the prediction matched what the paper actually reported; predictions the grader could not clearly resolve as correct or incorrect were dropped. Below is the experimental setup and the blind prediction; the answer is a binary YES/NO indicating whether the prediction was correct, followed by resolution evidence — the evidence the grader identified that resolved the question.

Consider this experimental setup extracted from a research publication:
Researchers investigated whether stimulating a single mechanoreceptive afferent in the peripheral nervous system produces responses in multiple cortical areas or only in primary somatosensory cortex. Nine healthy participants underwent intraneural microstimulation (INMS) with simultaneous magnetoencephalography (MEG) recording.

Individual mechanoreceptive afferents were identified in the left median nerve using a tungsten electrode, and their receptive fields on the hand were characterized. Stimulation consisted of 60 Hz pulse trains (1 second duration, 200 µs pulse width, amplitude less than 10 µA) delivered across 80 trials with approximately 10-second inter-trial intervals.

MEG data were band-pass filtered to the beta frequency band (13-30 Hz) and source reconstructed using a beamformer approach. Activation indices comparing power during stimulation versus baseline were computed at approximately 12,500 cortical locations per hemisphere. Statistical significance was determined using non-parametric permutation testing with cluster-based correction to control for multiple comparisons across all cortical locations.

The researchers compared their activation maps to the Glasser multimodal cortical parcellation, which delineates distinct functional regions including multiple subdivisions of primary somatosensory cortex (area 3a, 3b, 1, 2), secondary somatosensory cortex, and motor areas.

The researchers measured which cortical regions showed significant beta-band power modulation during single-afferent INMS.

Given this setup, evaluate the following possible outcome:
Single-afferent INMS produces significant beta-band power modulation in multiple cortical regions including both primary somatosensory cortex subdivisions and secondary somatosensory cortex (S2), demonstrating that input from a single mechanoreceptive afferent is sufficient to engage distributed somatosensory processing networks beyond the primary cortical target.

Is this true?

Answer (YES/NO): NO